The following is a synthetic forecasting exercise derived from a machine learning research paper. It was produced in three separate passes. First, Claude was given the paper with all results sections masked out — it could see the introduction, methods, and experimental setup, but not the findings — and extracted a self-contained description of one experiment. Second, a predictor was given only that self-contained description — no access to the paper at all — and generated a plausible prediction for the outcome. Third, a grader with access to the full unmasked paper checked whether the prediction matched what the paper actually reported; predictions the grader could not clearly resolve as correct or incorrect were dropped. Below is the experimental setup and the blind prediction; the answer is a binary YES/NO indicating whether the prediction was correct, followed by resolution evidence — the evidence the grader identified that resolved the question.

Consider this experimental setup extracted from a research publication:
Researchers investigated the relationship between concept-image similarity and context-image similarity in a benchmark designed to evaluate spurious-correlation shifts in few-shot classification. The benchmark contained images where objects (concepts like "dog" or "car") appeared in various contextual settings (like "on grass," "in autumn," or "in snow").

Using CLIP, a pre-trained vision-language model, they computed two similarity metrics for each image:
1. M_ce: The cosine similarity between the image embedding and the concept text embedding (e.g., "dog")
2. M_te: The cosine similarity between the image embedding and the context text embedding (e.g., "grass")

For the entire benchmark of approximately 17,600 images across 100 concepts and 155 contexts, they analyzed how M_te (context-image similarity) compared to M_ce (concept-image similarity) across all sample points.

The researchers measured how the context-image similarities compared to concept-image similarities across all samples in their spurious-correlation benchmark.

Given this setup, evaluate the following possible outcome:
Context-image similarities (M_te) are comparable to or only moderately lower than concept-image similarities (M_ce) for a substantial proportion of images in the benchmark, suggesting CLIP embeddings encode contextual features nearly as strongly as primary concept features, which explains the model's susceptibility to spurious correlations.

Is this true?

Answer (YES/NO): NO